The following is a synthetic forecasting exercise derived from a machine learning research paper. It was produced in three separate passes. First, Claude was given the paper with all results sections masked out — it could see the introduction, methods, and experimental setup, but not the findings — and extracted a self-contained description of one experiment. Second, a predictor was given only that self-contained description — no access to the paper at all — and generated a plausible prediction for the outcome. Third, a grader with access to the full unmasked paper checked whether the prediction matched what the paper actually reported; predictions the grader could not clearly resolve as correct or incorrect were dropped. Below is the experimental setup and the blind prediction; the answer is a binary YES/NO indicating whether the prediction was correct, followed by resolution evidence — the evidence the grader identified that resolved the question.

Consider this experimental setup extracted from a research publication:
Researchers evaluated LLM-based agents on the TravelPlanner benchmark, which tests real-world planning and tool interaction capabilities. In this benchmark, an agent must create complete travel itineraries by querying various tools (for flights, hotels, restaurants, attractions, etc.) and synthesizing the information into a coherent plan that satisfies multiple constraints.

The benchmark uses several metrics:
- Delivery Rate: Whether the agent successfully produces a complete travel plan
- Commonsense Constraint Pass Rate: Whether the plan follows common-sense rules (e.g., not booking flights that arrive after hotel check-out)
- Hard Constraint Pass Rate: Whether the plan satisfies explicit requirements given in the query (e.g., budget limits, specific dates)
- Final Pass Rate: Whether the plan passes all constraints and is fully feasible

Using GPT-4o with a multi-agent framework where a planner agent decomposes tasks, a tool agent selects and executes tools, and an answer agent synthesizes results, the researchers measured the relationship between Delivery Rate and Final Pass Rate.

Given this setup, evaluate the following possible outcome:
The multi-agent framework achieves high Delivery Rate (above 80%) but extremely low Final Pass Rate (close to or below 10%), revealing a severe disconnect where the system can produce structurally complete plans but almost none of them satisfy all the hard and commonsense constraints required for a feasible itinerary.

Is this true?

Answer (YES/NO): YES